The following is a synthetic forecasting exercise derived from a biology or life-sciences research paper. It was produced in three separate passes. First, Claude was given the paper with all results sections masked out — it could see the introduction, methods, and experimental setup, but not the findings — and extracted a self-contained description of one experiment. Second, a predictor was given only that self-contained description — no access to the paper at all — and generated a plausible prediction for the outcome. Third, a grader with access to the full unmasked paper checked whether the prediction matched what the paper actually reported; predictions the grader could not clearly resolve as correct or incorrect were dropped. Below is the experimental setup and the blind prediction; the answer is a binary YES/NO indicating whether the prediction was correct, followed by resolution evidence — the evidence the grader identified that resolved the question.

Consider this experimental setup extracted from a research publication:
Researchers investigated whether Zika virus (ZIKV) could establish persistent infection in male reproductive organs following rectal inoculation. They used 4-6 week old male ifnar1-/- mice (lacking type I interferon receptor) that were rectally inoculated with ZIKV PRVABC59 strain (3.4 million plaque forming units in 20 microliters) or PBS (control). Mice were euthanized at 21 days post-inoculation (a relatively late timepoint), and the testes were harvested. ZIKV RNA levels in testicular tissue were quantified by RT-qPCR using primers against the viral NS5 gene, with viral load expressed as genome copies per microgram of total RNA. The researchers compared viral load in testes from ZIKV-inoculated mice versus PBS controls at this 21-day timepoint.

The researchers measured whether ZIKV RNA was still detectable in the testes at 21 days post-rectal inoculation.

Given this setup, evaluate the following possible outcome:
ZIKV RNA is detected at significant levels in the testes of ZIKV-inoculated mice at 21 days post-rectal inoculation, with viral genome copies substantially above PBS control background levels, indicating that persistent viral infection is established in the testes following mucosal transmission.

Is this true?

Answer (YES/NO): YES